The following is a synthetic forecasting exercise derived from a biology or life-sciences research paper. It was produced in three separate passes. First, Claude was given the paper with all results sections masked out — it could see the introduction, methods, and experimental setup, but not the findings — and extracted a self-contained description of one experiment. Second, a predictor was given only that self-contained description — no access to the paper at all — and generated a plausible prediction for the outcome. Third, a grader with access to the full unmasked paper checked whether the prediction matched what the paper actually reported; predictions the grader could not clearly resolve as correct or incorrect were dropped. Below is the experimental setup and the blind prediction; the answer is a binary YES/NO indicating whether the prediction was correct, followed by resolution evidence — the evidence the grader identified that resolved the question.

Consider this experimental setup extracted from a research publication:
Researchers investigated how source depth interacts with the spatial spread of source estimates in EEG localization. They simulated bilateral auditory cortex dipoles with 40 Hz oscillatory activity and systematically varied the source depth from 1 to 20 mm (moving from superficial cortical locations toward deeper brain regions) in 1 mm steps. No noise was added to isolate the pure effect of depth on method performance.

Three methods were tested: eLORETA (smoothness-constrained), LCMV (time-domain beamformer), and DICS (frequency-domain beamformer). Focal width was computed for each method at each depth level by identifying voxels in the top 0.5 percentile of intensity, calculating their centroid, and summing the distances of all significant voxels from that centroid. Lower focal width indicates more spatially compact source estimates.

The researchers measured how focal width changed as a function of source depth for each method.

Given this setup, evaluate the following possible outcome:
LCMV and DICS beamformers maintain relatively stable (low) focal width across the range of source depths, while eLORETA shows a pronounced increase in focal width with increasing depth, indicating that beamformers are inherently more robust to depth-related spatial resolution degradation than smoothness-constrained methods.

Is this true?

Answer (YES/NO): NO